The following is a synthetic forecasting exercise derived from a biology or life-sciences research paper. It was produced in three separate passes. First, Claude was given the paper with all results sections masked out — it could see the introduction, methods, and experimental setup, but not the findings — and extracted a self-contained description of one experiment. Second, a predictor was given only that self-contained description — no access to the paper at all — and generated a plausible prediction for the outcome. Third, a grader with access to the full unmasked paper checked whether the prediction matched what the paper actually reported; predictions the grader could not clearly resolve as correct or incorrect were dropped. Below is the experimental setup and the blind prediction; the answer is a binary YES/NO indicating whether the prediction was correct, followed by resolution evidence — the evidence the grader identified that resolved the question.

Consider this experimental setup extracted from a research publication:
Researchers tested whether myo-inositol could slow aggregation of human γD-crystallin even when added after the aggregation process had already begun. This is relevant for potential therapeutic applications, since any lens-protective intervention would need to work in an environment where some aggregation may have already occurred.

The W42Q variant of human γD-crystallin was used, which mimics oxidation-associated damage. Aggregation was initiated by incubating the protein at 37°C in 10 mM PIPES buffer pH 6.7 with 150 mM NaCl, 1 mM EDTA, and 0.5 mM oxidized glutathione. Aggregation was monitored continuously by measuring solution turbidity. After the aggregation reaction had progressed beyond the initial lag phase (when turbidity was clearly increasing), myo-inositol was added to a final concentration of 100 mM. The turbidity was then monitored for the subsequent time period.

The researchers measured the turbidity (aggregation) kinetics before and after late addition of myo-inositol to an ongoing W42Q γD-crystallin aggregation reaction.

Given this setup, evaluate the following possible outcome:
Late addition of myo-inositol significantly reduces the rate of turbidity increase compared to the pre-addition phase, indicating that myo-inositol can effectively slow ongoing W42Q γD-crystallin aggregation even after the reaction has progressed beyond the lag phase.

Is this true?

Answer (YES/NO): YES